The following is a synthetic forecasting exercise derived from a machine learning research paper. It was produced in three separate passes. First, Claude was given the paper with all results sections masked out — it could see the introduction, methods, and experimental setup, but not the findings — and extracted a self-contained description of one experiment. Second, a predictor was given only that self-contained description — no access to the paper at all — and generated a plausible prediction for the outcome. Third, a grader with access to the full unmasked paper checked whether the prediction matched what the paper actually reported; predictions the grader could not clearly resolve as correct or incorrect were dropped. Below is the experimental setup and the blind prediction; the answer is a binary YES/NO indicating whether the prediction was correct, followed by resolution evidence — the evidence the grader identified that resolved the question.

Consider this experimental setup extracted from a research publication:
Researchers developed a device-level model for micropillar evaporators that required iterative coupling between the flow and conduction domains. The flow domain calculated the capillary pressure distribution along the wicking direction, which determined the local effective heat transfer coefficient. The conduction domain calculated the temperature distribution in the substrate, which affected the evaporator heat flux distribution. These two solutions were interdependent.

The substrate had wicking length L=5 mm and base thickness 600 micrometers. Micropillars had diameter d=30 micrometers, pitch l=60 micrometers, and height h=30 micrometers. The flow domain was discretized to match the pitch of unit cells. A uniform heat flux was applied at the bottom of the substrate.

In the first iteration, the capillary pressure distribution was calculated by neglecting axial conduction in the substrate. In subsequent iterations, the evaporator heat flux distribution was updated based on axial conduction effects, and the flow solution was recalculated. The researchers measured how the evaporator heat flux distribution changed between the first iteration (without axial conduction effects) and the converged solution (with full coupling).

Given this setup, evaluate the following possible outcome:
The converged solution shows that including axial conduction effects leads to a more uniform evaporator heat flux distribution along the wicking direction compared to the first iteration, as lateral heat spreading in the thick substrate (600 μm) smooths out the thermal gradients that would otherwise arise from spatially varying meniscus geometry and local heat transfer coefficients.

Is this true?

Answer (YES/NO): NO